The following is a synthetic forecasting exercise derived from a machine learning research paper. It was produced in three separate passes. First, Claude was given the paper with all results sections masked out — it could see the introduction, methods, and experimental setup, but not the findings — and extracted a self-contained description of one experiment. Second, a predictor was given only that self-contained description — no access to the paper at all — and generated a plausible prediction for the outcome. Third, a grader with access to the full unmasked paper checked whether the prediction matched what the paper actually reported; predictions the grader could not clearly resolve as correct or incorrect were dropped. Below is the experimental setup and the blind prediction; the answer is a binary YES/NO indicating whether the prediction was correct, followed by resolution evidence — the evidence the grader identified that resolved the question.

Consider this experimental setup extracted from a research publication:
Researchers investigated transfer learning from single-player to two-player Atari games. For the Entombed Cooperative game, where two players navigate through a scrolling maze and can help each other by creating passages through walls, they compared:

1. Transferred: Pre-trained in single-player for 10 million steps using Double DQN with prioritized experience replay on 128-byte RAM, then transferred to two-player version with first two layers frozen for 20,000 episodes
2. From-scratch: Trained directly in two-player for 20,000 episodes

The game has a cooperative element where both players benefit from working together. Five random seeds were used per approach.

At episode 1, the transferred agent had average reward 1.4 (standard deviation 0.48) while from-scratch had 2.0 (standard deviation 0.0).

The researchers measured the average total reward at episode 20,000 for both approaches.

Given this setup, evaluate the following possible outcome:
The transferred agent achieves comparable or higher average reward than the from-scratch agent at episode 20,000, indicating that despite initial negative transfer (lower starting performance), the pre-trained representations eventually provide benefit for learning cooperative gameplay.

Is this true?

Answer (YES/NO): YES